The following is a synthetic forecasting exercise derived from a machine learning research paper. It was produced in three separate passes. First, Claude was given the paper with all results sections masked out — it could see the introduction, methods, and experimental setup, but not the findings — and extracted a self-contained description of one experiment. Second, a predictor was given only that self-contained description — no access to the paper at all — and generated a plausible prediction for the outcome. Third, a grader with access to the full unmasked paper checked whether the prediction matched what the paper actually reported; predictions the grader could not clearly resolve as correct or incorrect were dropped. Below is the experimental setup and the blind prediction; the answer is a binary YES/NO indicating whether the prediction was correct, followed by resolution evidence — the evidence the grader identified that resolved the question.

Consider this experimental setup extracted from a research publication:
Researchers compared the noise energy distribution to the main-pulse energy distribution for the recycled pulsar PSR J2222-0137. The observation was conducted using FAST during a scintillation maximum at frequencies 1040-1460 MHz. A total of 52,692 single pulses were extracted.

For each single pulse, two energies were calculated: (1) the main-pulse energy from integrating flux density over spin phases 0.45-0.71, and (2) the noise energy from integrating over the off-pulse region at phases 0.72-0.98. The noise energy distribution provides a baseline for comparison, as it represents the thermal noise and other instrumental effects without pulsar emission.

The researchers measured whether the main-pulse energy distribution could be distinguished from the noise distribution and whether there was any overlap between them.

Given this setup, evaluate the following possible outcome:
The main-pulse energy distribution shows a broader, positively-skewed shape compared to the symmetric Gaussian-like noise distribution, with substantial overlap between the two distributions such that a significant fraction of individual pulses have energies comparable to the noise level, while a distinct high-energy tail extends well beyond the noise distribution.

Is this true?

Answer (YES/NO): NO